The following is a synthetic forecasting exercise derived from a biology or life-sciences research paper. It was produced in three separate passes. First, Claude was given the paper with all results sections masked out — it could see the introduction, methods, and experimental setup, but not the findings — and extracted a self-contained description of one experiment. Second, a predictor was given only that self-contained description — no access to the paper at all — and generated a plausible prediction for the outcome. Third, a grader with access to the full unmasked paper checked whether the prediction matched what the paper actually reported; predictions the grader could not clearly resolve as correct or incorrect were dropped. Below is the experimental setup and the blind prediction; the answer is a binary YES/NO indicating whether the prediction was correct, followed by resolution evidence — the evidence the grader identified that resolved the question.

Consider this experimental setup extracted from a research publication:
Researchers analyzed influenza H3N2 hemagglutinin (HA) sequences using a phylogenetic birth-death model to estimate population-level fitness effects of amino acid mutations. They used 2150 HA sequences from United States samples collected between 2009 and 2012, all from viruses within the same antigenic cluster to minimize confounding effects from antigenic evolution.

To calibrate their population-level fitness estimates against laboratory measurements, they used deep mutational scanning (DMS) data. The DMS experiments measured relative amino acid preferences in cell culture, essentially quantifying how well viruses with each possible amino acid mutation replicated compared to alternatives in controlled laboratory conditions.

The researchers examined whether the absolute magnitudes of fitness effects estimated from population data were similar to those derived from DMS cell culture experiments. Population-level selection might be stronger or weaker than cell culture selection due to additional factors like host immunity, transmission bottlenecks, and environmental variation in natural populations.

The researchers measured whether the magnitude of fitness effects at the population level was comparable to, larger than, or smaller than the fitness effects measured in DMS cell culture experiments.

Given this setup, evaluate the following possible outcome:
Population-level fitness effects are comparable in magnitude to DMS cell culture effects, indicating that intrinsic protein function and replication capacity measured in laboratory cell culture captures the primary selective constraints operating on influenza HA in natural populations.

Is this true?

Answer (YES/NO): NO